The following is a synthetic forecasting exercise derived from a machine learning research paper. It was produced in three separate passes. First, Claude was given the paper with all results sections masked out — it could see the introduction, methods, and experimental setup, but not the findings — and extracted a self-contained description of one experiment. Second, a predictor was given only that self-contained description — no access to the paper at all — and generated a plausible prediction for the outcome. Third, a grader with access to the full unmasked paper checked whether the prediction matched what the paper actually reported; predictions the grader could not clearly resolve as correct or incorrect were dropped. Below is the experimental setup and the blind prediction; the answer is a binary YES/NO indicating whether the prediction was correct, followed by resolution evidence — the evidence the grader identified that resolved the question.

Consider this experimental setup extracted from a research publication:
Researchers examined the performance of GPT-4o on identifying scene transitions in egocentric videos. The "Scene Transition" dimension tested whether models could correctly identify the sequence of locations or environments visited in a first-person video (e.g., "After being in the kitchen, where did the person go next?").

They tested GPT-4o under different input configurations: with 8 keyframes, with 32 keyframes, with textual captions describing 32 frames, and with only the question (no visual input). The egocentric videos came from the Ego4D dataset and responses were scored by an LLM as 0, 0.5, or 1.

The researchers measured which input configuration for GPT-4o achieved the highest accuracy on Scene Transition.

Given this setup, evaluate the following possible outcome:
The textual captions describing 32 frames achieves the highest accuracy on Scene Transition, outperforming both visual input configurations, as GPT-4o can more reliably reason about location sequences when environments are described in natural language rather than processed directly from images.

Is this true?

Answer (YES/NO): YES